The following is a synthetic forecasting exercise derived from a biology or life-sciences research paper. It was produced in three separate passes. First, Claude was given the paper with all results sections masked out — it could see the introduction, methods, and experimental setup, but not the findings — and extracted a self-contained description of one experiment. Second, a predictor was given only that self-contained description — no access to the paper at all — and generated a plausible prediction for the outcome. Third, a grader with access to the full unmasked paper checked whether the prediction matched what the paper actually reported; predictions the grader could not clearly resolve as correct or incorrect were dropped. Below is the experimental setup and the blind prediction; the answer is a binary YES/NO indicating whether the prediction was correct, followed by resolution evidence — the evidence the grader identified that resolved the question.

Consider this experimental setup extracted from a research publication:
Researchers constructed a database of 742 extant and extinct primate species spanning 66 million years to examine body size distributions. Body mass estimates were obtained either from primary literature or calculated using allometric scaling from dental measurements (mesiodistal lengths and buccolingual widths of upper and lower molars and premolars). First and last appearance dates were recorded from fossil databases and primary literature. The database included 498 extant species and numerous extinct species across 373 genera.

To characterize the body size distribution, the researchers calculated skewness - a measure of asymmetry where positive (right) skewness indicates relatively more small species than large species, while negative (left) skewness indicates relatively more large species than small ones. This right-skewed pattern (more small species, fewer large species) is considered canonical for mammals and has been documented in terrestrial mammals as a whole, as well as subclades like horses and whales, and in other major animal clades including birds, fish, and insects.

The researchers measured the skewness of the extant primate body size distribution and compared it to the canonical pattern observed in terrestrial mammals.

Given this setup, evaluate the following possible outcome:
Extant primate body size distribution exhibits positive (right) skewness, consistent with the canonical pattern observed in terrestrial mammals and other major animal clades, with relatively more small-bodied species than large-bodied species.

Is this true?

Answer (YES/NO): NO